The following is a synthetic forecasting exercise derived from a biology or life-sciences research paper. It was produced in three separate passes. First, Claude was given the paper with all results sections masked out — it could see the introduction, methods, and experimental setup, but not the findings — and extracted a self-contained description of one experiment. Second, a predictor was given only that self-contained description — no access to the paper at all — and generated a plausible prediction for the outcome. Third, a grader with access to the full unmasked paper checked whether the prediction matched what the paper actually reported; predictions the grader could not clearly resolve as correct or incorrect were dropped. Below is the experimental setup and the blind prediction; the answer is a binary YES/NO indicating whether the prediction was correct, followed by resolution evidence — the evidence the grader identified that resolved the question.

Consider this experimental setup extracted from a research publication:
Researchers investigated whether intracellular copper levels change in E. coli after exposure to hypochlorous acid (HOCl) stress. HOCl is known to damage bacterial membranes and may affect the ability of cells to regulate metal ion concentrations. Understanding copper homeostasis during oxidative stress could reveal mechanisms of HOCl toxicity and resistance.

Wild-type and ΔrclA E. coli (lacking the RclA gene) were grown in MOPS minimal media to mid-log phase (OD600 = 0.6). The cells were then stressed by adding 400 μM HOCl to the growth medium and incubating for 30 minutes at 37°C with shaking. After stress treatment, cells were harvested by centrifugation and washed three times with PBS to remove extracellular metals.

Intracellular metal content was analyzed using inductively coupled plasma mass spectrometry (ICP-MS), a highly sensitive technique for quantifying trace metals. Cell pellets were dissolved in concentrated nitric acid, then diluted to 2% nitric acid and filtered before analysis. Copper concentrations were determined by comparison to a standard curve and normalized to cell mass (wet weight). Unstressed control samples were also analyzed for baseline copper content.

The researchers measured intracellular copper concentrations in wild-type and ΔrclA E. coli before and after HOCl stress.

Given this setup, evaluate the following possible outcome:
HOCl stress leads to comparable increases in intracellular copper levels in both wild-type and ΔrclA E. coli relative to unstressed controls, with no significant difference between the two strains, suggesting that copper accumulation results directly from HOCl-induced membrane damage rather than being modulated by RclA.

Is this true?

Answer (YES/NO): NO